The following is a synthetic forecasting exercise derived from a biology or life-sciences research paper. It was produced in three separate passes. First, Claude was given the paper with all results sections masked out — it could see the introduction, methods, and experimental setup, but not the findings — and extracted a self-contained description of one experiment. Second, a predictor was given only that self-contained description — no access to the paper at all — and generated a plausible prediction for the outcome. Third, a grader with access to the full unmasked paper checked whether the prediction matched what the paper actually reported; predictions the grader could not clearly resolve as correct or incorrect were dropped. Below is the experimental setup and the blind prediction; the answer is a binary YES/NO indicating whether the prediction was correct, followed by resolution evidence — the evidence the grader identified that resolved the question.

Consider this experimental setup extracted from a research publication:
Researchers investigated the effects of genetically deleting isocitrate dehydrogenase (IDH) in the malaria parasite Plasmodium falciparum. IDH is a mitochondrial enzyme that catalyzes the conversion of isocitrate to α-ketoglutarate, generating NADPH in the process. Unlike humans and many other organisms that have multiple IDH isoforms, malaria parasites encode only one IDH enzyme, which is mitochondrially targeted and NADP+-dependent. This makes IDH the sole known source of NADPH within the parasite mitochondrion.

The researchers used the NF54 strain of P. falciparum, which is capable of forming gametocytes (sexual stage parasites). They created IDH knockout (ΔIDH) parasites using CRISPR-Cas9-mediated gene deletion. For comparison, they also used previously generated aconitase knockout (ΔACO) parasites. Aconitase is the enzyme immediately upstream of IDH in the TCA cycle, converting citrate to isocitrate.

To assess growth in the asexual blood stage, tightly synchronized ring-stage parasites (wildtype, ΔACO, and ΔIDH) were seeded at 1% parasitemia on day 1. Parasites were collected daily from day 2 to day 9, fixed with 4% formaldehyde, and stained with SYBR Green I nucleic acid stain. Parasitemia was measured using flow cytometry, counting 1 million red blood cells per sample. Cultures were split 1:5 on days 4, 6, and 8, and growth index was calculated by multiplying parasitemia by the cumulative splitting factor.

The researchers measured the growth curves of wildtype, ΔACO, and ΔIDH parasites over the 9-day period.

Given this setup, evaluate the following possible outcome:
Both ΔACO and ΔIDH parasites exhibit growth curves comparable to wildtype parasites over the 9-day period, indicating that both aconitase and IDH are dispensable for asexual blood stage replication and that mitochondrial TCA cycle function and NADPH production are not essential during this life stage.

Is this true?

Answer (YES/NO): NO